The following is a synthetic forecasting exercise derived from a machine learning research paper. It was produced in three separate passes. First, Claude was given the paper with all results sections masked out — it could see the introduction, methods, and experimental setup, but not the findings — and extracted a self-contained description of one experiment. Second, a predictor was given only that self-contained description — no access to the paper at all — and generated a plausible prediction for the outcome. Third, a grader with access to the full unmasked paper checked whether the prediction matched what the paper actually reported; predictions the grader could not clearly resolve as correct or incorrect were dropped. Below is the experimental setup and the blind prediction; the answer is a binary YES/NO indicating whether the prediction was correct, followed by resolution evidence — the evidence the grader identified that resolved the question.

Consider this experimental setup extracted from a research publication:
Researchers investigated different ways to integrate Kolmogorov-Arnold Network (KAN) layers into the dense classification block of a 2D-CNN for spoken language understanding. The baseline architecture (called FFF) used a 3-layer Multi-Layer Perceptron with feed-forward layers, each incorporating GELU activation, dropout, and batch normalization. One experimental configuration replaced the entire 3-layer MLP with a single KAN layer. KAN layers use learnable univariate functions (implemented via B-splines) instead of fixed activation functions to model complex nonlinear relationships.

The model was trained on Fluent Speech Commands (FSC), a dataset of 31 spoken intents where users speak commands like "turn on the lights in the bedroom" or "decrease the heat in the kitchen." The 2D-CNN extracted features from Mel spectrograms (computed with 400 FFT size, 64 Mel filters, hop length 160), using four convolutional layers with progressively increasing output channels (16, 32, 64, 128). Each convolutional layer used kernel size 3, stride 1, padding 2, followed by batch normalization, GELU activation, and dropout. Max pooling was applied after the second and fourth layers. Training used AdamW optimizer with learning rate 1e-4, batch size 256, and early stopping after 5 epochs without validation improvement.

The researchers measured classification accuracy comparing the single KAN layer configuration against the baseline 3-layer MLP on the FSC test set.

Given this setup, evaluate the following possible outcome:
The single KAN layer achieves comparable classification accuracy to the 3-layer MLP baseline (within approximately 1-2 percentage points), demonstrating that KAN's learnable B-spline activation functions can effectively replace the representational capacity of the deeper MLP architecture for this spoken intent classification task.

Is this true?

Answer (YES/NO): NO